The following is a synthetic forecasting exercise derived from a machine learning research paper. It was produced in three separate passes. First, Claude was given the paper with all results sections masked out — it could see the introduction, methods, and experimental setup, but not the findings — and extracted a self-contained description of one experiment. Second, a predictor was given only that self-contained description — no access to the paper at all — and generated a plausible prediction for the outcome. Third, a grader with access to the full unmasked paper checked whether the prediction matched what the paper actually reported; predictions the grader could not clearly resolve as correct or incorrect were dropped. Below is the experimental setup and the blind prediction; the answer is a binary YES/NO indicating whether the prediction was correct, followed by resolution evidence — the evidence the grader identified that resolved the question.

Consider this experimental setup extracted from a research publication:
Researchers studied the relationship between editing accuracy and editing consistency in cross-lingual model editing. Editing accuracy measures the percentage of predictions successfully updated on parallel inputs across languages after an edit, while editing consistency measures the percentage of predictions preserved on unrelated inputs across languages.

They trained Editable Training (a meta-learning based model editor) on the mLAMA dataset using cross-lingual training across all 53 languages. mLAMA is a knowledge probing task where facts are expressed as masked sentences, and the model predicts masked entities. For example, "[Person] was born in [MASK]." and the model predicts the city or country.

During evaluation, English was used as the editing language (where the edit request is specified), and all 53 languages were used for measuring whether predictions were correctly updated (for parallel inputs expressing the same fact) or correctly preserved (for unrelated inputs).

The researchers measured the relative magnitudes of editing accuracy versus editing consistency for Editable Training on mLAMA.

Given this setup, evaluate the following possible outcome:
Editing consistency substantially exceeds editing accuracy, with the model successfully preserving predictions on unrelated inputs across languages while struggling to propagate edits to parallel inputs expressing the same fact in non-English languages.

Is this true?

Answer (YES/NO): NO